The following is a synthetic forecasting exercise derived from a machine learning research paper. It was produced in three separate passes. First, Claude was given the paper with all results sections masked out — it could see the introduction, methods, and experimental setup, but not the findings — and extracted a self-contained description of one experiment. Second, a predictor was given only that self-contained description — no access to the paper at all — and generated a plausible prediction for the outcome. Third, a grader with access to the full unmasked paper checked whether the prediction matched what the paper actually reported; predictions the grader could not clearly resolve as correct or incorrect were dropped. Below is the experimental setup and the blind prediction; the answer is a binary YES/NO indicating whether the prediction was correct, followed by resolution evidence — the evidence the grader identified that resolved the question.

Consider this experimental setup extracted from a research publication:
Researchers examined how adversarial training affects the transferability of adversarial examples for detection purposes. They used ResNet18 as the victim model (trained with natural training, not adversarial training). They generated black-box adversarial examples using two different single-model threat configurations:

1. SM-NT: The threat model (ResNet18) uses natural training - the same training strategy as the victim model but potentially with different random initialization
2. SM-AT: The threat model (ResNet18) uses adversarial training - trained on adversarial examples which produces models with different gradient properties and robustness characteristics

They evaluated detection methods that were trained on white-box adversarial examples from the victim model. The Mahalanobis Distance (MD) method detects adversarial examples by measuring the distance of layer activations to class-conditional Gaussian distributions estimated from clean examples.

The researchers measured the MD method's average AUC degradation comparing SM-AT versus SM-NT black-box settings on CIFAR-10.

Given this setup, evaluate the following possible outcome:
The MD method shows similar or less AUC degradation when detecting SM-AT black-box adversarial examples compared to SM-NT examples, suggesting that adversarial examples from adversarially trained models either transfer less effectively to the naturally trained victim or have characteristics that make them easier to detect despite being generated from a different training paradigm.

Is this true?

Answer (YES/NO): NO